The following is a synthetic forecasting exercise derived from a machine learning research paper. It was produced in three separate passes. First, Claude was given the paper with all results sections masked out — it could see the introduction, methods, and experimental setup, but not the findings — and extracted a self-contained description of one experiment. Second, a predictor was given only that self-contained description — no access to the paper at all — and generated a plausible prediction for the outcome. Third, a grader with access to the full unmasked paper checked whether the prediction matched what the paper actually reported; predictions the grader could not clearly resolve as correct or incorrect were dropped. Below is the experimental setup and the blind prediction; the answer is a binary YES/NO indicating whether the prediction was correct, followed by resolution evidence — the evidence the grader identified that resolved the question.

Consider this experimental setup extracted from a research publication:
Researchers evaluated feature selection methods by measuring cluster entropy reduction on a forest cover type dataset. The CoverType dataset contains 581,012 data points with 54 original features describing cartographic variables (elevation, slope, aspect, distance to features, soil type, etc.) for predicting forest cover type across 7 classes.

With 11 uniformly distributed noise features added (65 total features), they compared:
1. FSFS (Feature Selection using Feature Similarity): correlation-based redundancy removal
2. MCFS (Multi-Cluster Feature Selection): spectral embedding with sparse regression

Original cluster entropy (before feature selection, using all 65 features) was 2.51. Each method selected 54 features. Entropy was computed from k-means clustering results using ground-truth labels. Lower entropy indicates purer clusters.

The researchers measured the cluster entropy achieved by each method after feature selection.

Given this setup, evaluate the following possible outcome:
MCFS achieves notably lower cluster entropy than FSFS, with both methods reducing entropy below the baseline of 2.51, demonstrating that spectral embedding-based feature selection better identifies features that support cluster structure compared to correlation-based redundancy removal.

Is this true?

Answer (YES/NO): YES